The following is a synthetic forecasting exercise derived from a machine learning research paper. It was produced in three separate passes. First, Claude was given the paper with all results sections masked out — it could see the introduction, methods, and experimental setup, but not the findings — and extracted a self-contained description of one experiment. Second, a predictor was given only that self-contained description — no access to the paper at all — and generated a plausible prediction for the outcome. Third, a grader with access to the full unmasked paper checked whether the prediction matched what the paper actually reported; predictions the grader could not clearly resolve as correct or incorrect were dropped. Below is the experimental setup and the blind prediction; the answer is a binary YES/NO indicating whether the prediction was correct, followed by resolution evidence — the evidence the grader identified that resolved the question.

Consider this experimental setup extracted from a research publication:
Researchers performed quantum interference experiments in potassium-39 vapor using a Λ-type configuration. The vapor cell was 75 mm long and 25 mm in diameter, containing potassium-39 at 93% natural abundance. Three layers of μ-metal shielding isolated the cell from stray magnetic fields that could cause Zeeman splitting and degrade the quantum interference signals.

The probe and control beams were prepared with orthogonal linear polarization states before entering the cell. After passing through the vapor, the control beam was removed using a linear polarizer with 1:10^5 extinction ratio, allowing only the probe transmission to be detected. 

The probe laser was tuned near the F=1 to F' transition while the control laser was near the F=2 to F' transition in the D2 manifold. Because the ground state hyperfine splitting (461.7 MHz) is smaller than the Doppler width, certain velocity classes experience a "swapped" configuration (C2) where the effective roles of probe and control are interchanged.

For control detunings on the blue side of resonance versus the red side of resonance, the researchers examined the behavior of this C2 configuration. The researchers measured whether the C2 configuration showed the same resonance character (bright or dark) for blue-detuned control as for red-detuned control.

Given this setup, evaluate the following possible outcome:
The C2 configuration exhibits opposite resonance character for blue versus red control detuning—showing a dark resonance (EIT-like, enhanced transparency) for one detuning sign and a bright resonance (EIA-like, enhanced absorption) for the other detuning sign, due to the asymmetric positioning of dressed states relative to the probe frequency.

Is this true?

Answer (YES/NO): YES